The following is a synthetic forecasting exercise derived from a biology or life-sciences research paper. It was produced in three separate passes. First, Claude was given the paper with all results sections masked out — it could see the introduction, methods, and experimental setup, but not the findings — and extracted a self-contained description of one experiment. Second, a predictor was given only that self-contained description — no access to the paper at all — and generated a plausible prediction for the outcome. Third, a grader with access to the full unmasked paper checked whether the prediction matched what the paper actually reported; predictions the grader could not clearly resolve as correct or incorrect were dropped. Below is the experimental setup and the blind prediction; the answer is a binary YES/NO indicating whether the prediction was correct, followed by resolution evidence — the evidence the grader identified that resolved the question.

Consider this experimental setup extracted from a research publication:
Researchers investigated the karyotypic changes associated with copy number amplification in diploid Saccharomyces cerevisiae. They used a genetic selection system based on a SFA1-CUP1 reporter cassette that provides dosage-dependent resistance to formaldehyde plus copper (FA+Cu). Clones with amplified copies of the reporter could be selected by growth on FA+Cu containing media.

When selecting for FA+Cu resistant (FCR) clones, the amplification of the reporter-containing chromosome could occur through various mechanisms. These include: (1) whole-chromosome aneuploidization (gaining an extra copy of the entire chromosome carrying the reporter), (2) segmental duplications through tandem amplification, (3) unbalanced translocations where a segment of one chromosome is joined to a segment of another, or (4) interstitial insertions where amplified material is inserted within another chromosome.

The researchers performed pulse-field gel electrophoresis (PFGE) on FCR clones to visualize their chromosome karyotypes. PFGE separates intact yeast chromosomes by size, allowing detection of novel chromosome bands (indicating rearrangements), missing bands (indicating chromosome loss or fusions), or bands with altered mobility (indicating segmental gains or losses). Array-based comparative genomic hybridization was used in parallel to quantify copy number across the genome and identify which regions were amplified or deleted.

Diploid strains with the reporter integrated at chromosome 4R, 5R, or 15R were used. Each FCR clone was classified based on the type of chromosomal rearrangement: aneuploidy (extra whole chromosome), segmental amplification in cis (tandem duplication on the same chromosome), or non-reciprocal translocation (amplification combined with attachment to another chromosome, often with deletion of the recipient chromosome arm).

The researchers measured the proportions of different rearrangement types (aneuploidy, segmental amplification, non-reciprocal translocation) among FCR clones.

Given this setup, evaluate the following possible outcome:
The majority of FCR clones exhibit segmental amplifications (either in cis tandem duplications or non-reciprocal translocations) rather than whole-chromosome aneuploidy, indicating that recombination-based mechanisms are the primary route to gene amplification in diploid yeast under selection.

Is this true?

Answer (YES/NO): YES